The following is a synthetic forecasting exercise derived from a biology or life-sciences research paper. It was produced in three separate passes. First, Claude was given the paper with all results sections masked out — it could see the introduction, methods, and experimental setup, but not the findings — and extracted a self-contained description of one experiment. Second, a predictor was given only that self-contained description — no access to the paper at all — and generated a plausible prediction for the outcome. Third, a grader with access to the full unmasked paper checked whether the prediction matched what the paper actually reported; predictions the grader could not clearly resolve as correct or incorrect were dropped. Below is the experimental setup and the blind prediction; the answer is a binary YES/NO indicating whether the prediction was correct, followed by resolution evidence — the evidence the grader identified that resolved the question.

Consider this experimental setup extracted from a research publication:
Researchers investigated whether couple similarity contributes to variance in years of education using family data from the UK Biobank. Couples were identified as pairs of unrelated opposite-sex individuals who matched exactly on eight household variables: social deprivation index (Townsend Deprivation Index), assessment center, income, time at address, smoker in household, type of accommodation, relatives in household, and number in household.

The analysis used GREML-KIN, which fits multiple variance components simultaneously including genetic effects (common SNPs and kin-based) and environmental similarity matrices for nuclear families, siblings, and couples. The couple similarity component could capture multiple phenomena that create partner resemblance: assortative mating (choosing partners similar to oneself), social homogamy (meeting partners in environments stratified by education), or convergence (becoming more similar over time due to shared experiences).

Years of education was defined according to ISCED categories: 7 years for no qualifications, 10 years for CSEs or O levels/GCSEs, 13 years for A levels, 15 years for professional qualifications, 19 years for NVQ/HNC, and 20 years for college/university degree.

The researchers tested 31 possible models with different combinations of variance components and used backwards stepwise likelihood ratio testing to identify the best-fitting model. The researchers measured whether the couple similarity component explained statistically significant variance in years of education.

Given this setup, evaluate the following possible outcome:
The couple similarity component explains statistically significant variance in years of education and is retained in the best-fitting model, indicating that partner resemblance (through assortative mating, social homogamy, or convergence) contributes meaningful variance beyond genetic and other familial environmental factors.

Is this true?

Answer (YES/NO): YES